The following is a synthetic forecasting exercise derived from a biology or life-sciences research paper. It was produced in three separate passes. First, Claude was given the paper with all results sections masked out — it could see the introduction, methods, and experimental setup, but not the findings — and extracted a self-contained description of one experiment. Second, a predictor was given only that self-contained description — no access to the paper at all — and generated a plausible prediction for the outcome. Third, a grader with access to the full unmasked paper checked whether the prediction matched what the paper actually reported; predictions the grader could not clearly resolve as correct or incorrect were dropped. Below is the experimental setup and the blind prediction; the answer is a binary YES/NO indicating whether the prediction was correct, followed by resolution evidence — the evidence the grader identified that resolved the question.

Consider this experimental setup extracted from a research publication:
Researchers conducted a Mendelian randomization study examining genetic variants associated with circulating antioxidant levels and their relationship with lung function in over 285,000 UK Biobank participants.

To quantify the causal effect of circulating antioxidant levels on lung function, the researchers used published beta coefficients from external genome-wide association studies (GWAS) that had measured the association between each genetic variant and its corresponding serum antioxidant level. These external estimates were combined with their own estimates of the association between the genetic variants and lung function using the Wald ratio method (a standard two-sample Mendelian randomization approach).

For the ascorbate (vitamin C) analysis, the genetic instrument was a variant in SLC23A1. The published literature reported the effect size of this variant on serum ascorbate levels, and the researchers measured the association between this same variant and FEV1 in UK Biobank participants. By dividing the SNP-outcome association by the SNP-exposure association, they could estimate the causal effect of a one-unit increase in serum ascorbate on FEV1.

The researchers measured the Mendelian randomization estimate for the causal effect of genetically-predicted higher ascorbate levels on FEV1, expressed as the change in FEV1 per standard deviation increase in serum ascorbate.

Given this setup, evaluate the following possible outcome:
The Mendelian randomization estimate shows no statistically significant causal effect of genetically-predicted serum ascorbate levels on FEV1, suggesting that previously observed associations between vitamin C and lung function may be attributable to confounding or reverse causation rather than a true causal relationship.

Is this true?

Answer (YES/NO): YES